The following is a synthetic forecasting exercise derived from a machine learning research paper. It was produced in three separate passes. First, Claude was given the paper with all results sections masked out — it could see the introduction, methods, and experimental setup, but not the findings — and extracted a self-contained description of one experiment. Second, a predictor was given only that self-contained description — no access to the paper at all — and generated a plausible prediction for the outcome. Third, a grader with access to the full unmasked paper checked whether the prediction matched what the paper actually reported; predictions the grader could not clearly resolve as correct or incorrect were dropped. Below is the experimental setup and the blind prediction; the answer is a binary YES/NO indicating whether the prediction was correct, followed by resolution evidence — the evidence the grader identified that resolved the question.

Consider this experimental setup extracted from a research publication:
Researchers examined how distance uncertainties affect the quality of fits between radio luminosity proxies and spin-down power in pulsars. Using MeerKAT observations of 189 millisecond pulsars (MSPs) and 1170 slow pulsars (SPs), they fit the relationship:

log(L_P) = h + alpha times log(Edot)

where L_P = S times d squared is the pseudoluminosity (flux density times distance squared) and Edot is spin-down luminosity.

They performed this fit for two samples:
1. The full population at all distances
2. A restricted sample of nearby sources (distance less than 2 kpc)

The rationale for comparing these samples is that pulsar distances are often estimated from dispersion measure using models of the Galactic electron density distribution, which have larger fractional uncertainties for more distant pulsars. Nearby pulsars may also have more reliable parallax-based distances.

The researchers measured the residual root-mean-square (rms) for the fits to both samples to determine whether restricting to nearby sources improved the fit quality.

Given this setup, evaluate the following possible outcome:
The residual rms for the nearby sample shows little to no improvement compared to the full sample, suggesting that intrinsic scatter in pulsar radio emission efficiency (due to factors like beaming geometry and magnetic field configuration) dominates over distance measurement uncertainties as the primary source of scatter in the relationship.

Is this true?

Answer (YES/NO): YES